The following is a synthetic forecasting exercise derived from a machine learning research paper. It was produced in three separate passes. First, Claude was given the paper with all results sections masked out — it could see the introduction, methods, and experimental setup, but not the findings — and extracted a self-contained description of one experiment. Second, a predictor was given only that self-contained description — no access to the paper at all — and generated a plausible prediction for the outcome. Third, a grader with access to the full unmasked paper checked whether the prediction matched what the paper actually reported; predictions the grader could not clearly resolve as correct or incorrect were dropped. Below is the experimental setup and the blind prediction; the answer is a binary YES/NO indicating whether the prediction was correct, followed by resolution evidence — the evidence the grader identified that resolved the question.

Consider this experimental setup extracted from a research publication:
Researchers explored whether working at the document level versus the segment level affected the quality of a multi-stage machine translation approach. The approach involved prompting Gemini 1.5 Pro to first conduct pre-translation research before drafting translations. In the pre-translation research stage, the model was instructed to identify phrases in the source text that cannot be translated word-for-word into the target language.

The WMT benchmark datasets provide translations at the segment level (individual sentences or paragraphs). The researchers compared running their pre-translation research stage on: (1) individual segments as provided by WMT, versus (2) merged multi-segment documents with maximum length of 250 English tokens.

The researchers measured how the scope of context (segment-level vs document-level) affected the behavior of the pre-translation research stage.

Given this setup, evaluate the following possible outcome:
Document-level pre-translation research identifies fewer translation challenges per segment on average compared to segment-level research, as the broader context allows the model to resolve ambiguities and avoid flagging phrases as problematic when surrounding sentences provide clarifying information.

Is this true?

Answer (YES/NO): YES